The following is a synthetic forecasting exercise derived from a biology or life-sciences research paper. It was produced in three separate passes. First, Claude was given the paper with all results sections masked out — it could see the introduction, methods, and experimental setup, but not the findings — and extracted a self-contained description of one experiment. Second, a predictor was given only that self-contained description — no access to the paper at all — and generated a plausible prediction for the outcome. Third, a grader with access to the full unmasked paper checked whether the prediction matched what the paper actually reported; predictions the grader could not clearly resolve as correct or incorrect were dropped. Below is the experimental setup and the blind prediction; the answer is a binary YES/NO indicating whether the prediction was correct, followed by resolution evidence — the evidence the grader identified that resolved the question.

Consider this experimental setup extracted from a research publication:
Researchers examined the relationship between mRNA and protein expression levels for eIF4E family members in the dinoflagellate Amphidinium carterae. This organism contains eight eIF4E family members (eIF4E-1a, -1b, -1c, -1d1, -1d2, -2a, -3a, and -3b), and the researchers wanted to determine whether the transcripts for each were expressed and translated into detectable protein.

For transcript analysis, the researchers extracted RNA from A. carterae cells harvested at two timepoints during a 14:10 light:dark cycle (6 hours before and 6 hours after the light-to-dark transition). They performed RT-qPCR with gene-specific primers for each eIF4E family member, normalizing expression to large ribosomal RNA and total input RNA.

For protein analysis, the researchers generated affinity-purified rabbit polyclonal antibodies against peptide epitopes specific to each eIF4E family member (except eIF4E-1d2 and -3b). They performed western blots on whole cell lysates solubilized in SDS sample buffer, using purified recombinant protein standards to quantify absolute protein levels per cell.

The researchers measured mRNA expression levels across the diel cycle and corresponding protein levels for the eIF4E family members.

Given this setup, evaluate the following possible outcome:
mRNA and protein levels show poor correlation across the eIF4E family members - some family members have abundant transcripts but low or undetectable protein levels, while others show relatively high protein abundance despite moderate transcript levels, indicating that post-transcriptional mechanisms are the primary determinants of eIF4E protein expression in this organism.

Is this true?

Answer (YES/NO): YES